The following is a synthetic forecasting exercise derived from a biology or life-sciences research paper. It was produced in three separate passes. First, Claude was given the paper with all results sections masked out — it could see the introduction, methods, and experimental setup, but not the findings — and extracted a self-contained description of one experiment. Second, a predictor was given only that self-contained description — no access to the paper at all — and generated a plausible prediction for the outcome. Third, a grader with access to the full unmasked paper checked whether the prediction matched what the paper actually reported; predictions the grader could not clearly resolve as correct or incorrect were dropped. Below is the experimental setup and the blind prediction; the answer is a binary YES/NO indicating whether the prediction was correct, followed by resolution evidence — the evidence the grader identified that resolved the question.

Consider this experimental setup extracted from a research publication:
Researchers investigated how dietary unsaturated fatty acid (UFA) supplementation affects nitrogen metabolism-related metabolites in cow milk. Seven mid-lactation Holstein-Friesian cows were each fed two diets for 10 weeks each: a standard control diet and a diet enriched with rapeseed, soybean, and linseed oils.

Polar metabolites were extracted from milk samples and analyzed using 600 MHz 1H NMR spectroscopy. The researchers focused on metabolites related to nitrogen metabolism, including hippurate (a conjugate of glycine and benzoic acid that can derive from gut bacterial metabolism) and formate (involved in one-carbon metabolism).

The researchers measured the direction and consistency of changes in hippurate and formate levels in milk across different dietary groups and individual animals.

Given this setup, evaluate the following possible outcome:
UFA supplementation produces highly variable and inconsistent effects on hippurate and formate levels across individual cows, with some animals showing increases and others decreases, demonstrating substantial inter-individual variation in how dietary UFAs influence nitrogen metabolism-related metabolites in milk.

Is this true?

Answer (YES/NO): YES